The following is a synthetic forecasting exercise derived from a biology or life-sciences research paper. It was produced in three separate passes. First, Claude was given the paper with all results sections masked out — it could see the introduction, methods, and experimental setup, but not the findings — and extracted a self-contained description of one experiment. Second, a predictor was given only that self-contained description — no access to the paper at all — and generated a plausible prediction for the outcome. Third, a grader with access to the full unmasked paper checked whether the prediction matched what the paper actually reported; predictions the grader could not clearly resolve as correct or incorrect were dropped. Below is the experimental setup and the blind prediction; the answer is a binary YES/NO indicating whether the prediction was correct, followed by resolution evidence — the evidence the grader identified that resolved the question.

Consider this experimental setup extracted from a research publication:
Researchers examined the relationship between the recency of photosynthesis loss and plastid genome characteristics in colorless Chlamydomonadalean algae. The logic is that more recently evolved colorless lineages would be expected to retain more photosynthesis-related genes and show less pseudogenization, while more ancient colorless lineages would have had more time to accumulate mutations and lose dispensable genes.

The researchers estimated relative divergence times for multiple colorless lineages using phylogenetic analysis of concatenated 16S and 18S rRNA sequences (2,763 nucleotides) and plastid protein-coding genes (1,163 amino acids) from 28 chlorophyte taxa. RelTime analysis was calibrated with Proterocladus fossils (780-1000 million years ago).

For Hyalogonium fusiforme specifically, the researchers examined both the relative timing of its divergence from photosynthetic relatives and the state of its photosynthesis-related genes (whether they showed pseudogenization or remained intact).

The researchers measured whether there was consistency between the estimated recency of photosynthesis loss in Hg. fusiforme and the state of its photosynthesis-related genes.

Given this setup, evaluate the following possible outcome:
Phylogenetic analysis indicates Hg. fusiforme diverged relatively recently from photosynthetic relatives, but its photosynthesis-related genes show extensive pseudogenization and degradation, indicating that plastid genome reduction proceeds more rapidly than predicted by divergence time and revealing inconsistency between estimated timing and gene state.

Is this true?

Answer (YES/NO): NO